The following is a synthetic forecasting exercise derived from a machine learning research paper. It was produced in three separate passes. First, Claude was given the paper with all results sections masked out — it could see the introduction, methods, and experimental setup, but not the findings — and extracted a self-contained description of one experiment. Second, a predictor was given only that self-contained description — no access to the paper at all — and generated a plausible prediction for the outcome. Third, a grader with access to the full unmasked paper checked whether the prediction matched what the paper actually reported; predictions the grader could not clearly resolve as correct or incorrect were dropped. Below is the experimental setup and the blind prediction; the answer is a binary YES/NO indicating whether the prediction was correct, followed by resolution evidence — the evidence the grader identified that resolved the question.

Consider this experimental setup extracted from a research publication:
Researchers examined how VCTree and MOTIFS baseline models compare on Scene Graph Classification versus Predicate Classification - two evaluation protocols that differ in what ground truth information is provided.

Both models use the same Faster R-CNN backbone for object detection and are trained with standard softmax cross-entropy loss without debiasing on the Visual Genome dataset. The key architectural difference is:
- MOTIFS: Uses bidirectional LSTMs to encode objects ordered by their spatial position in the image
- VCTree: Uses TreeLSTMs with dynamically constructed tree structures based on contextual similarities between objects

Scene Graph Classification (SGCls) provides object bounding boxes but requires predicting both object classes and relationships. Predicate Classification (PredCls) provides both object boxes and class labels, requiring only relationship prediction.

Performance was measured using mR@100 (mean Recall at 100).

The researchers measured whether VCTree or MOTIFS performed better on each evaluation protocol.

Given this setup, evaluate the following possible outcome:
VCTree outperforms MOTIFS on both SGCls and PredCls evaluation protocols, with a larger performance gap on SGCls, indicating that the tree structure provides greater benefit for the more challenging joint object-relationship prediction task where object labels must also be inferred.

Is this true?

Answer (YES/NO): NO